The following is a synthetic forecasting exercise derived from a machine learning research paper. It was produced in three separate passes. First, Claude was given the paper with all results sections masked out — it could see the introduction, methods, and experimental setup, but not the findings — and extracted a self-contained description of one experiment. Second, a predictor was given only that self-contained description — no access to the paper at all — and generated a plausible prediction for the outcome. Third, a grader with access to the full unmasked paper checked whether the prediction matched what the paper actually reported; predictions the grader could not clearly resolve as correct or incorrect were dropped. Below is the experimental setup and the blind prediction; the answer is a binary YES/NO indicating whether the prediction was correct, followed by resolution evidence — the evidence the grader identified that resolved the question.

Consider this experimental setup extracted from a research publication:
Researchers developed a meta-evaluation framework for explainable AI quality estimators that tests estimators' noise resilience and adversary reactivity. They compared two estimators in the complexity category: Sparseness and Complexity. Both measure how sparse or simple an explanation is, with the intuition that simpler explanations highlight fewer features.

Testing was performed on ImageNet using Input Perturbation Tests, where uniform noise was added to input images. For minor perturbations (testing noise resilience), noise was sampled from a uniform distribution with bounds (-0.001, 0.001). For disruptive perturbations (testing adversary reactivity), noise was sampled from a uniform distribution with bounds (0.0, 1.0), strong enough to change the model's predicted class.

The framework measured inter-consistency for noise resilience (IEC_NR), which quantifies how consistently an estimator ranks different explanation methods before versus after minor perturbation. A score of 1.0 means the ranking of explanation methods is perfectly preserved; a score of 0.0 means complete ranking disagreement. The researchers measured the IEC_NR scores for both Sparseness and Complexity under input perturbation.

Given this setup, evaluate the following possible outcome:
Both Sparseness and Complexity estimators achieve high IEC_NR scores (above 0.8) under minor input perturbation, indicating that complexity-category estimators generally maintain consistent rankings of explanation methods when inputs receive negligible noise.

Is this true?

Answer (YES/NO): YES